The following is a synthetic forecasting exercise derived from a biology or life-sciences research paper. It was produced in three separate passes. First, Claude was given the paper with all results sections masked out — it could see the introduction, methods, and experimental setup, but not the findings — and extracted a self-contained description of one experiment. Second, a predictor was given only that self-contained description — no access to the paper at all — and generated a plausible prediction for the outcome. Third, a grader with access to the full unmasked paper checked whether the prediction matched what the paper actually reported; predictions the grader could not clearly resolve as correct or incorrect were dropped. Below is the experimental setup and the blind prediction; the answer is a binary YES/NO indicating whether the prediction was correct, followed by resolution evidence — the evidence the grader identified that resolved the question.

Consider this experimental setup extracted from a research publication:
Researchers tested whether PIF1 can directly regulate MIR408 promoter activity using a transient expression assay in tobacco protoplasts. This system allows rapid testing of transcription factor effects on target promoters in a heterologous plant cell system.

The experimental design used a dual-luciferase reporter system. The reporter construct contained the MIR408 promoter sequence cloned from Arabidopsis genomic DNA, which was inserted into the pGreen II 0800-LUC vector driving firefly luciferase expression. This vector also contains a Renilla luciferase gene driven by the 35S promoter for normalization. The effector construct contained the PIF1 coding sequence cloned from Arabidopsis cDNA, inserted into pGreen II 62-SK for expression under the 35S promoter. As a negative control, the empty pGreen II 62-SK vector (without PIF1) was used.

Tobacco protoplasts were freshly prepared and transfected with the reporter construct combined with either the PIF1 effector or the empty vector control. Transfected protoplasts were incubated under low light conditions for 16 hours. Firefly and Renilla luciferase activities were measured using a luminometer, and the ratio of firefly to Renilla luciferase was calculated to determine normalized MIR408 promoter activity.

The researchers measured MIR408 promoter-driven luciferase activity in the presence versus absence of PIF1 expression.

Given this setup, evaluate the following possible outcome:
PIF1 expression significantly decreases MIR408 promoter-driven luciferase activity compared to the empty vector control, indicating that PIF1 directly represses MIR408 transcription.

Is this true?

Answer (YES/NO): YES